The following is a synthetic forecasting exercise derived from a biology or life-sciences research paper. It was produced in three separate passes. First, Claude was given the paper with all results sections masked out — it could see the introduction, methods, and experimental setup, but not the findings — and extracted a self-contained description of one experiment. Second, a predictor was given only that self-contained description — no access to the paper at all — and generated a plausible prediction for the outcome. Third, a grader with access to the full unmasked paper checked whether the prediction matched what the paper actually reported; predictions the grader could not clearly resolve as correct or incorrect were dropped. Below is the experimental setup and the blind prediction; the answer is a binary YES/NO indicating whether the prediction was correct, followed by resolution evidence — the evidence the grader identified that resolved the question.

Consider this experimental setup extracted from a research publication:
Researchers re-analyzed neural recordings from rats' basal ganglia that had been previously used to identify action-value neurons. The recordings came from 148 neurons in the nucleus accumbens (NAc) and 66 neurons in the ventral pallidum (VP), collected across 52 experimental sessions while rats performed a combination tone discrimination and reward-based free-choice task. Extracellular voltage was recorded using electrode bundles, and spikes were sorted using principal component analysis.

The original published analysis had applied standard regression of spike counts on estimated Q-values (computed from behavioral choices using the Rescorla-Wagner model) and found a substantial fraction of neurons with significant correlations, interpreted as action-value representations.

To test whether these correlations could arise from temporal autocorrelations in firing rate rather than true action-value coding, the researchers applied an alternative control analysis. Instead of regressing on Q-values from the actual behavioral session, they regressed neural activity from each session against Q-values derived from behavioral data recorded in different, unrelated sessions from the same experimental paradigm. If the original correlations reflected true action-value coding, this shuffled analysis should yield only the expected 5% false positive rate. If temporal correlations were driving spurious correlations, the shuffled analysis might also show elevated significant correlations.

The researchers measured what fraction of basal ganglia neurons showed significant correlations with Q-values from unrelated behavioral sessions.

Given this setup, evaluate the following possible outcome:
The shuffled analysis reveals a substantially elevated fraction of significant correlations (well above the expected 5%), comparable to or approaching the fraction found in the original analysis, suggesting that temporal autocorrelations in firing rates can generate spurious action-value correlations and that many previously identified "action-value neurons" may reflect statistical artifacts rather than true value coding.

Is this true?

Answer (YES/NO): YES